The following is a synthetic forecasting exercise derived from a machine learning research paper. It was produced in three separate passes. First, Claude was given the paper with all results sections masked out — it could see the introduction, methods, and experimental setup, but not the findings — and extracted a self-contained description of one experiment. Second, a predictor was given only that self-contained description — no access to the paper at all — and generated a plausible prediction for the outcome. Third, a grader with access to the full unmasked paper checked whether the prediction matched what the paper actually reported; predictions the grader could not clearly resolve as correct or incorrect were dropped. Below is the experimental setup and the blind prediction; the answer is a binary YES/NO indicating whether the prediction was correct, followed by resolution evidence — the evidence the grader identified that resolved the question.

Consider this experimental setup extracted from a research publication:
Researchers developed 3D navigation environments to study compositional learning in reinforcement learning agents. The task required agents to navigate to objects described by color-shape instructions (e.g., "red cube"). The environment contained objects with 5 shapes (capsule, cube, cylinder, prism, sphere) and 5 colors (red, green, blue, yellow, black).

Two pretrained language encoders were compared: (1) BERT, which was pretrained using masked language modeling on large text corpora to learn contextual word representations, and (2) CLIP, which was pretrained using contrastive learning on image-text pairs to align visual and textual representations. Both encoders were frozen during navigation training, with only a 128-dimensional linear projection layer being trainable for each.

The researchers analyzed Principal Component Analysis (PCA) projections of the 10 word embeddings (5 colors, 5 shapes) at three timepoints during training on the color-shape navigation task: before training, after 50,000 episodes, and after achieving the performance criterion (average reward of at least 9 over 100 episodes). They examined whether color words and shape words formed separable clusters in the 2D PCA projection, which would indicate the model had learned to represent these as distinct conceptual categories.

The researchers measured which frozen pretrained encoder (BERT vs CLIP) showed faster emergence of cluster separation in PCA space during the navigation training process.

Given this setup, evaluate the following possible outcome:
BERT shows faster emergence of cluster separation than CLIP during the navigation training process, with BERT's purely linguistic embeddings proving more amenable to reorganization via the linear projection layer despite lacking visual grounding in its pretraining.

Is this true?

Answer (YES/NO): NO